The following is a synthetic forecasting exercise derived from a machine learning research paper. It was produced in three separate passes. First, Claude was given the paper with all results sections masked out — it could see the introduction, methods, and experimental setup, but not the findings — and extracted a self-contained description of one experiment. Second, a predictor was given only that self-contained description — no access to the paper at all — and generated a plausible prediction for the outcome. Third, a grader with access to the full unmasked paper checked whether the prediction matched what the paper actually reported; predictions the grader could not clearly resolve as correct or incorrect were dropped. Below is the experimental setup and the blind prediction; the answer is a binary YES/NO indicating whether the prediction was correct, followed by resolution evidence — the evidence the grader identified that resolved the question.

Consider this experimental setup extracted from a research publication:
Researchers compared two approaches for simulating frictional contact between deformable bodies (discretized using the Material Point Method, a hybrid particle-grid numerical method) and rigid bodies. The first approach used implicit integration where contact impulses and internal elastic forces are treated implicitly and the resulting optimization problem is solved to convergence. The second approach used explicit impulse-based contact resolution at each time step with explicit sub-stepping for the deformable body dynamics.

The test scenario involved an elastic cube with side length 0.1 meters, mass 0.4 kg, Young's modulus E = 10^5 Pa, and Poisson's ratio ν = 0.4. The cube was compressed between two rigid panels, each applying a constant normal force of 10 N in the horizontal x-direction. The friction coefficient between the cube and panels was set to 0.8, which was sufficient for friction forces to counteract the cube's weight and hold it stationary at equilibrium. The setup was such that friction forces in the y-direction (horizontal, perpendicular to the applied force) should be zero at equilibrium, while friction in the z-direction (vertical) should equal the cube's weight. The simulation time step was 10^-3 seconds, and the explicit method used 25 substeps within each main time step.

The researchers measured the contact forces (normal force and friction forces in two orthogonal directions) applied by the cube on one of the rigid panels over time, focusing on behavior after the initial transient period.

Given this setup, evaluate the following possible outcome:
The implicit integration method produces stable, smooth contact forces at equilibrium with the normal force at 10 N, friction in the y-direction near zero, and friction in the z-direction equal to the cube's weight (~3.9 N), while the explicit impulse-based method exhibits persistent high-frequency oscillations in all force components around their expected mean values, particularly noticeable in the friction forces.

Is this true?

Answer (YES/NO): NO